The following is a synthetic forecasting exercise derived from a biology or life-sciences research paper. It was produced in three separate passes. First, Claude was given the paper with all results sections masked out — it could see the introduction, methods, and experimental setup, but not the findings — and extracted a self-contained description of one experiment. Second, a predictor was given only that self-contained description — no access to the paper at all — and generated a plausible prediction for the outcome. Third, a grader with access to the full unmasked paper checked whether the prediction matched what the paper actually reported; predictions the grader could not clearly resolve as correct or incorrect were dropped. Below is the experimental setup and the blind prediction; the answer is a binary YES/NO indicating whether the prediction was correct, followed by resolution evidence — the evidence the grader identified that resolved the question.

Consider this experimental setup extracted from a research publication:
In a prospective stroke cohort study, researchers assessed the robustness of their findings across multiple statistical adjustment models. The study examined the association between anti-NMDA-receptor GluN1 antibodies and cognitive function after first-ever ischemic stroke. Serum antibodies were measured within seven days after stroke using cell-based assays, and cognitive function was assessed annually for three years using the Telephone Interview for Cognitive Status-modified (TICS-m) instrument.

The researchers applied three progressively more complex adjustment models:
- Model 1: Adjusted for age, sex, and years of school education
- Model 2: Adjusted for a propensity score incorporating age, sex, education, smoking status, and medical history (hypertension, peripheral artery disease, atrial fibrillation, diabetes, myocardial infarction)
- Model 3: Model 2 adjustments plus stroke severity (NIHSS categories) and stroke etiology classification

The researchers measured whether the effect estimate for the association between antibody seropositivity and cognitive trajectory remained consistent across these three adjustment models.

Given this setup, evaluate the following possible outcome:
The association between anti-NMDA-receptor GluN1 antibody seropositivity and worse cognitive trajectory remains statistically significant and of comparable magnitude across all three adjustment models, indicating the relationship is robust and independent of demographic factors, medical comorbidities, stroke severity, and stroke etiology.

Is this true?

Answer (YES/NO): NO